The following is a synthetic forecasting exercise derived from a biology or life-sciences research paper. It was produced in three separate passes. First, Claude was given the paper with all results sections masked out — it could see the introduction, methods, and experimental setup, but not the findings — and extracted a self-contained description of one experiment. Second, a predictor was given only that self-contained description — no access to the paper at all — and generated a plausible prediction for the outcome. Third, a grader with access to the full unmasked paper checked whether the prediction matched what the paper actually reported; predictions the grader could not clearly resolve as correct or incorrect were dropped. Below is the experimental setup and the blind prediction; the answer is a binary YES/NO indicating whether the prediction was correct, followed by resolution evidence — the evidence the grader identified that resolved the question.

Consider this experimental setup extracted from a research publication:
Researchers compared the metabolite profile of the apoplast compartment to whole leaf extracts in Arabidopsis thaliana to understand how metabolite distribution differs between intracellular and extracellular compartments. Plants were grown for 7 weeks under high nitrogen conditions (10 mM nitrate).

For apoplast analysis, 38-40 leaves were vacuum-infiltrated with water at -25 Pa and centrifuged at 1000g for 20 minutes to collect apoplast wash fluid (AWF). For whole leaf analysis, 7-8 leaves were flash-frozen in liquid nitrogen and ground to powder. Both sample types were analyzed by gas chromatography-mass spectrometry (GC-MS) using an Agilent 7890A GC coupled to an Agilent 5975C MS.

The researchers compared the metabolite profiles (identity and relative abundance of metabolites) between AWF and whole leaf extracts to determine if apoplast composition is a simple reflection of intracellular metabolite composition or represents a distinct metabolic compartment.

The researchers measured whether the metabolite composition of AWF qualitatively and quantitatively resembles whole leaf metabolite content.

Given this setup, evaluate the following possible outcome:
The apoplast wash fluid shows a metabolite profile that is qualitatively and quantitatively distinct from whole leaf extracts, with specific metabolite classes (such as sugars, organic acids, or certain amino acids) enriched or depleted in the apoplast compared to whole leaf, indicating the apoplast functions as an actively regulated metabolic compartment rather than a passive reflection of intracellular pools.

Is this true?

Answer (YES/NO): YES